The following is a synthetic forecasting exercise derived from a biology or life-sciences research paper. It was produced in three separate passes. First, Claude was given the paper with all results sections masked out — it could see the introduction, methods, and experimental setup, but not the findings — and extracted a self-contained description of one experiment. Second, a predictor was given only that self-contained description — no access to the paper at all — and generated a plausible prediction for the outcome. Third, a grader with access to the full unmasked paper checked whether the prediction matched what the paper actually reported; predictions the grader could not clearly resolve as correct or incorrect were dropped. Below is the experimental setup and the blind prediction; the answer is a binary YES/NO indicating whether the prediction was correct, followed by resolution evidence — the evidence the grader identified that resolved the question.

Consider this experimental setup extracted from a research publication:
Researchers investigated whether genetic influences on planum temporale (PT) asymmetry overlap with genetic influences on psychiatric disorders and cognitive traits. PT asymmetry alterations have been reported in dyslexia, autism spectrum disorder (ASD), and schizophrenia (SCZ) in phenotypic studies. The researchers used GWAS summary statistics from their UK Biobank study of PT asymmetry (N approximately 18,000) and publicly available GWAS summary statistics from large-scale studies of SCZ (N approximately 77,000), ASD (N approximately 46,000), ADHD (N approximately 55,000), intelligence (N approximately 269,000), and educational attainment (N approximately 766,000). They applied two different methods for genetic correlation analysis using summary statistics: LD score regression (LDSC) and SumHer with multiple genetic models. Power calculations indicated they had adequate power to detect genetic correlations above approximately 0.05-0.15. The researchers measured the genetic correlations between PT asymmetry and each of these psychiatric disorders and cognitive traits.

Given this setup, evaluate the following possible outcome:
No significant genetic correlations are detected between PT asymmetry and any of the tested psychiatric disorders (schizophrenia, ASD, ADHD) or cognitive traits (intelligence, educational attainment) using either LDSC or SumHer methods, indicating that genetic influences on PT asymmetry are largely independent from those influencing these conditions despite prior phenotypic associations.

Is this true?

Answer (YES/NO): YES